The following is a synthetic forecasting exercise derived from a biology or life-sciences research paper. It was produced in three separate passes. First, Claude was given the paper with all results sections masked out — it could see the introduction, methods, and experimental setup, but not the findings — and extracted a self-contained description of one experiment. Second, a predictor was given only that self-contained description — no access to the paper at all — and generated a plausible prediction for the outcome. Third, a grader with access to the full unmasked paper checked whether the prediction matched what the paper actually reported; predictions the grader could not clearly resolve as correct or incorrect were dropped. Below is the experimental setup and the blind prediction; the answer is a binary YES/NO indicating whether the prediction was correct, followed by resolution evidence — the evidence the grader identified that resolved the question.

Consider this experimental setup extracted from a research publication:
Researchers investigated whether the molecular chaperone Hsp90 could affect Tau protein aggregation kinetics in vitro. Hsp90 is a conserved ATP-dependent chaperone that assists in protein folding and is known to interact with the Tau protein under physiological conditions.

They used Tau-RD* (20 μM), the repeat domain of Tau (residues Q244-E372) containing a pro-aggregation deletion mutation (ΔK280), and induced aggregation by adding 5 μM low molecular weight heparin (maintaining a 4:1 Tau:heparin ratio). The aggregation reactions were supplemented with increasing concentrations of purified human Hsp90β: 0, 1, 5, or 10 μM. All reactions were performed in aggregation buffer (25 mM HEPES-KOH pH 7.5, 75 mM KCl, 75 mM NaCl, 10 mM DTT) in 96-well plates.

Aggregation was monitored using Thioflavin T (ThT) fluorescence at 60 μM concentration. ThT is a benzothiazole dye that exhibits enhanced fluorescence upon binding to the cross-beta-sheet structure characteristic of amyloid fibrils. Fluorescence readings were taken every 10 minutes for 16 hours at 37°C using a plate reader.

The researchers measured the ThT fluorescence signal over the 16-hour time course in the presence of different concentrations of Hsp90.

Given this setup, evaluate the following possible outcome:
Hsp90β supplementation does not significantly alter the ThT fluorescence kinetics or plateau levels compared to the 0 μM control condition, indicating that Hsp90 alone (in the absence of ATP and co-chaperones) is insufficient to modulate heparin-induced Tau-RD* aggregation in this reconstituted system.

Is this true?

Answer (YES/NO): NO